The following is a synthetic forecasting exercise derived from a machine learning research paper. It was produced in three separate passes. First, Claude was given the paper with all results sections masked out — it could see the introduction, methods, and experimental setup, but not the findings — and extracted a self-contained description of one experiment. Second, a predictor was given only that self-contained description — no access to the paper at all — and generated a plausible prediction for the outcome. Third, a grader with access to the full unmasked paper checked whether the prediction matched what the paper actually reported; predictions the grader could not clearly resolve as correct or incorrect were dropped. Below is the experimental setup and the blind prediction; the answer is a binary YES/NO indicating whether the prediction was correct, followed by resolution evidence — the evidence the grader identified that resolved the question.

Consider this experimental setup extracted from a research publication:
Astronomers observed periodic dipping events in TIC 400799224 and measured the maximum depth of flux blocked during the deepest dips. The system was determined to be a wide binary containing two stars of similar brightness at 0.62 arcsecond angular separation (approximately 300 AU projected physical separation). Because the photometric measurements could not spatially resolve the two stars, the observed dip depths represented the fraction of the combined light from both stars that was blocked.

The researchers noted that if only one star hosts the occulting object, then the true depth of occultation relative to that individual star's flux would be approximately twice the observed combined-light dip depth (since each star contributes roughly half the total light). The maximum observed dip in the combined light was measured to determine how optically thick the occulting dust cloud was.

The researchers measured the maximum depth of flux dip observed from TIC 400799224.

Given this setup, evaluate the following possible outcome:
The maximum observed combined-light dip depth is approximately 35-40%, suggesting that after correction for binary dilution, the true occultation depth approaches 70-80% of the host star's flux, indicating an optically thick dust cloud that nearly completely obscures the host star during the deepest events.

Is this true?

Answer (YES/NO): NO